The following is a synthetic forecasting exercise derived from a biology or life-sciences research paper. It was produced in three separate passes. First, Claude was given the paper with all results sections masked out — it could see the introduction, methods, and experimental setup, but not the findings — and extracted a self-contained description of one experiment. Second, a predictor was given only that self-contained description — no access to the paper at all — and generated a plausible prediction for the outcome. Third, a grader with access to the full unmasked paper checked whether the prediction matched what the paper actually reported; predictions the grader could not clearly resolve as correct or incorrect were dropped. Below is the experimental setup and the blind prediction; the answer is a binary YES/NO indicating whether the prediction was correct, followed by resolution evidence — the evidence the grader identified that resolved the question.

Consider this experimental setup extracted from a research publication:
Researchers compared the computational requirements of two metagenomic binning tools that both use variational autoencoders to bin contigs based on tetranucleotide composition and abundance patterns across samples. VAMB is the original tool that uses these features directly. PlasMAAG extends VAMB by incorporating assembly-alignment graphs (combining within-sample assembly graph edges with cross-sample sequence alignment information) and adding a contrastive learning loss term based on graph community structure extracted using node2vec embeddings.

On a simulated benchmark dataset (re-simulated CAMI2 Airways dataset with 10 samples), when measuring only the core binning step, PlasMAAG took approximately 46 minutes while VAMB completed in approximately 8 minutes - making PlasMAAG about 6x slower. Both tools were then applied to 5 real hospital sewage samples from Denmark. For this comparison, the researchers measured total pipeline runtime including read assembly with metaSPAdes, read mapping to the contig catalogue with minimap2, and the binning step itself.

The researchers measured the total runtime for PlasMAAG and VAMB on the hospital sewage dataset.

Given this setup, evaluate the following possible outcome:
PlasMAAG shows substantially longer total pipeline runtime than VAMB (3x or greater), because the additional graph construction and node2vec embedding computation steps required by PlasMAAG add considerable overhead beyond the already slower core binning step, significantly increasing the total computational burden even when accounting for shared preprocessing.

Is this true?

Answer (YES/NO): NO